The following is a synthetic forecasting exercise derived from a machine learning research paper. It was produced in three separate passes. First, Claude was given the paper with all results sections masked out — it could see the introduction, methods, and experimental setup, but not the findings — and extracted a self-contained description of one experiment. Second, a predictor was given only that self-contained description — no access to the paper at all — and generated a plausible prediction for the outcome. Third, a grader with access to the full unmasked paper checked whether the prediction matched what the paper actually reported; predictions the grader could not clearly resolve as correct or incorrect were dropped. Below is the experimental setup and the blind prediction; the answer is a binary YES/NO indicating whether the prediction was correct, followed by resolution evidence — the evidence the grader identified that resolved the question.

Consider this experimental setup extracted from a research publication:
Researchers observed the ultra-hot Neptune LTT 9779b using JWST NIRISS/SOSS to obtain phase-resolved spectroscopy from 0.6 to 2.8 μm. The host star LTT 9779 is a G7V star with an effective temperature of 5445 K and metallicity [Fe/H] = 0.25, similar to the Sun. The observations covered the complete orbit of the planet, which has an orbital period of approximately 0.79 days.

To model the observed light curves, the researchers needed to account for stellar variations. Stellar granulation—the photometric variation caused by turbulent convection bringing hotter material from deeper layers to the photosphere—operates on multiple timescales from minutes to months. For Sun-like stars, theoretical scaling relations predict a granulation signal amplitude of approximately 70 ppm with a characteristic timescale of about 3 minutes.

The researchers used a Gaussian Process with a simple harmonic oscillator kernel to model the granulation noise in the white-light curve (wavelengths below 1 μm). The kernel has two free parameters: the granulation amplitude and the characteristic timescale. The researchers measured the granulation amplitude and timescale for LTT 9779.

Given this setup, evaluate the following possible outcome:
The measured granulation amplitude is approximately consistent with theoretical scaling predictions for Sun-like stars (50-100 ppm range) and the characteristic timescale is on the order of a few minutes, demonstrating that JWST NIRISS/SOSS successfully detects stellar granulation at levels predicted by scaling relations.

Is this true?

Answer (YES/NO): NO